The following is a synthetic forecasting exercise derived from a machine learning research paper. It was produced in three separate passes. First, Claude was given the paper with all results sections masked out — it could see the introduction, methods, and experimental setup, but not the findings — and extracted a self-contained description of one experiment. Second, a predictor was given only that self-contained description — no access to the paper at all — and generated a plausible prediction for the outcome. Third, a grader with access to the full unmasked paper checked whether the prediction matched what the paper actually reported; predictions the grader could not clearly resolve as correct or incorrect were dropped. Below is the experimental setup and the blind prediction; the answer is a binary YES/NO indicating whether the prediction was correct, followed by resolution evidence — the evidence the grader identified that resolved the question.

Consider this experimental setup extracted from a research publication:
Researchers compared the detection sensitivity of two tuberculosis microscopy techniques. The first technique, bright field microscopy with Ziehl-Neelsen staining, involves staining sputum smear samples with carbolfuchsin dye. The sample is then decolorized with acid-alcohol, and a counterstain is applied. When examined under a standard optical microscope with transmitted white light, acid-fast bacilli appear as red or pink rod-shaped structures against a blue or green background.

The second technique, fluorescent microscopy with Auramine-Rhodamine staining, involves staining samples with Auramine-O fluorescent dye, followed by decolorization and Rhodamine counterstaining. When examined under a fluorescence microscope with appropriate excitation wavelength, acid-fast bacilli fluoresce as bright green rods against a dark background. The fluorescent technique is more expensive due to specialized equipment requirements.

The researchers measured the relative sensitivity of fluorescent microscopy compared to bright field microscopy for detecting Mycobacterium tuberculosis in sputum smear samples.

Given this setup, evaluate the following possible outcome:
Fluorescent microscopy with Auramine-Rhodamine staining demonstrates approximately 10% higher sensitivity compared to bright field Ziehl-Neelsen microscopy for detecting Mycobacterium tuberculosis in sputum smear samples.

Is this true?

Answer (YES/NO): YES